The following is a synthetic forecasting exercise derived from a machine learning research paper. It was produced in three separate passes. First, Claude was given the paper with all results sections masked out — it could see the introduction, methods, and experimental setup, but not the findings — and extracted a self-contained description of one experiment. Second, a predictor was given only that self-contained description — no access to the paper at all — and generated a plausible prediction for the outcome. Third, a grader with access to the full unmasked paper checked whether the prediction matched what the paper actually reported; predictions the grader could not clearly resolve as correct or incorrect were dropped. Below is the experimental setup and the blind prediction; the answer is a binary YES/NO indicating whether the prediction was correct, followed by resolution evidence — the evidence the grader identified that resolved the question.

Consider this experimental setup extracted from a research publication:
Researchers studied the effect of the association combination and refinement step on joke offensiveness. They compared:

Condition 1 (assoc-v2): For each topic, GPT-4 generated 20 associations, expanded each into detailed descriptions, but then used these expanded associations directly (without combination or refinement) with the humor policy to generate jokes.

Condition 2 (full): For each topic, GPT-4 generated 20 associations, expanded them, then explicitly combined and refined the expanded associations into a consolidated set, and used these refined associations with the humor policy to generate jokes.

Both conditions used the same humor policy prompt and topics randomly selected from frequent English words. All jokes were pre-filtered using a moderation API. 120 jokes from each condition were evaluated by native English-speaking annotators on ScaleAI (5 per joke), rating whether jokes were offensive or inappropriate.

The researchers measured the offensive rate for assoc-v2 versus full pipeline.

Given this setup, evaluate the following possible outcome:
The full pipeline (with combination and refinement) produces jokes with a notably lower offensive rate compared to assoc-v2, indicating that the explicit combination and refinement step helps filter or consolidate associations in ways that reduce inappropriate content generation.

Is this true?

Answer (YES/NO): NO